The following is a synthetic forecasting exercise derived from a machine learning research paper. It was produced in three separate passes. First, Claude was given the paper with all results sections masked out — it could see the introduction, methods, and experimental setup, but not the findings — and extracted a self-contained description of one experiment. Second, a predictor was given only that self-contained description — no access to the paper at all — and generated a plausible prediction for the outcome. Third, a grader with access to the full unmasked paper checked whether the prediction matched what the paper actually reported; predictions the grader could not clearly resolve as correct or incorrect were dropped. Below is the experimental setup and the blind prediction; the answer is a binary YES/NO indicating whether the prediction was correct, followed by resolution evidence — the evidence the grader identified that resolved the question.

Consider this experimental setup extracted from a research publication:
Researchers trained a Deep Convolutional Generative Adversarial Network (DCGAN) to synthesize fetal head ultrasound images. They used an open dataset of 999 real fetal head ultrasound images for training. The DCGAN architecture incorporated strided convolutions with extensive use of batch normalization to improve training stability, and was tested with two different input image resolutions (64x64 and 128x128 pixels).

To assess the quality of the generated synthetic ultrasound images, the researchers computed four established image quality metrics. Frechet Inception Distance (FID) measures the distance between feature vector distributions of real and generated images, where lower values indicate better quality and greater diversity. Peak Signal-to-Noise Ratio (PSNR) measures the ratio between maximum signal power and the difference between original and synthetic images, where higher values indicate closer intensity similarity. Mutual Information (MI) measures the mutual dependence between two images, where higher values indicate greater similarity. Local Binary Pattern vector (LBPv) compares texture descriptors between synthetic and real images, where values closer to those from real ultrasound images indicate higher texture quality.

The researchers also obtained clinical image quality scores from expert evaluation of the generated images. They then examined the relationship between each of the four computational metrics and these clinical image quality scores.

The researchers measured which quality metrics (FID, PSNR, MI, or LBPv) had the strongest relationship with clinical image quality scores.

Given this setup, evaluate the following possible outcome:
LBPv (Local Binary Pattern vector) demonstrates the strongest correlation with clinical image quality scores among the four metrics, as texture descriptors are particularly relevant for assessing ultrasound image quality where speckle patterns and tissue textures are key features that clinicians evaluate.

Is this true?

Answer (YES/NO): NO